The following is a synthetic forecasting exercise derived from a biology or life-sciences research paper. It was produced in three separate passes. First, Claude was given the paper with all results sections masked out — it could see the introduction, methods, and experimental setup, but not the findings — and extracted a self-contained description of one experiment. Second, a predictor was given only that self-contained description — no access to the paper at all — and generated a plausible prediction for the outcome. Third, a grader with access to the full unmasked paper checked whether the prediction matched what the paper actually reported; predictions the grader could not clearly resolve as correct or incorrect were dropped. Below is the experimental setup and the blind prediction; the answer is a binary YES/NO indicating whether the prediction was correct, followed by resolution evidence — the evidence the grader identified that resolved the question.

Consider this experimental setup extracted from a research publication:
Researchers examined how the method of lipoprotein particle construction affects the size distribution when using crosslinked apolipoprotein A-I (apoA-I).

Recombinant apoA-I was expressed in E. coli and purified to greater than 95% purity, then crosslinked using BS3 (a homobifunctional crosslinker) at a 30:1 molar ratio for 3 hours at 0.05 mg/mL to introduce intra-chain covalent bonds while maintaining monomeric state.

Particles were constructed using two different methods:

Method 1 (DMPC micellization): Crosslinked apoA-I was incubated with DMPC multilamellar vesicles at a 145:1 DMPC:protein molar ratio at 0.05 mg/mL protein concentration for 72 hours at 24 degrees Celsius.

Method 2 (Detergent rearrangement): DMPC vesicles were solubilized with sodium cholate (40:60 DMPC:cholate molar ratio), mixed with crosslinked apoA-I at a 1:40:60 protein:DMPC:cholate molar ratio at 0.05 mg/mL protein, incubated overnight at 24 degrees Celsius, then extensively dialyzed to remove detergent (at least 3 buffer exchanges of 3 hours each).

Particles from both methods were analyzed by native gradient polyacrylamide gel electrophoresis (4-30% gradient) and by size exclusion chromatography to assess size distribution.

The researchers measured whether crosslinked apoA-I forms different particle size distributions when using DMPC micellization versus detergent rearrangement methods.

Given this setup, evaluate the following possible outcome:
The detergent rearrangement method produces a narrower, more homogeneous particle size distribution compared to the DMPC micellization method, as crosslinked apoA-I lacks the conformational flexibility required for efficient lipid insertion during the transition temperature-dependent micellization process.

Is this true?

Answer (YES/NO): NO